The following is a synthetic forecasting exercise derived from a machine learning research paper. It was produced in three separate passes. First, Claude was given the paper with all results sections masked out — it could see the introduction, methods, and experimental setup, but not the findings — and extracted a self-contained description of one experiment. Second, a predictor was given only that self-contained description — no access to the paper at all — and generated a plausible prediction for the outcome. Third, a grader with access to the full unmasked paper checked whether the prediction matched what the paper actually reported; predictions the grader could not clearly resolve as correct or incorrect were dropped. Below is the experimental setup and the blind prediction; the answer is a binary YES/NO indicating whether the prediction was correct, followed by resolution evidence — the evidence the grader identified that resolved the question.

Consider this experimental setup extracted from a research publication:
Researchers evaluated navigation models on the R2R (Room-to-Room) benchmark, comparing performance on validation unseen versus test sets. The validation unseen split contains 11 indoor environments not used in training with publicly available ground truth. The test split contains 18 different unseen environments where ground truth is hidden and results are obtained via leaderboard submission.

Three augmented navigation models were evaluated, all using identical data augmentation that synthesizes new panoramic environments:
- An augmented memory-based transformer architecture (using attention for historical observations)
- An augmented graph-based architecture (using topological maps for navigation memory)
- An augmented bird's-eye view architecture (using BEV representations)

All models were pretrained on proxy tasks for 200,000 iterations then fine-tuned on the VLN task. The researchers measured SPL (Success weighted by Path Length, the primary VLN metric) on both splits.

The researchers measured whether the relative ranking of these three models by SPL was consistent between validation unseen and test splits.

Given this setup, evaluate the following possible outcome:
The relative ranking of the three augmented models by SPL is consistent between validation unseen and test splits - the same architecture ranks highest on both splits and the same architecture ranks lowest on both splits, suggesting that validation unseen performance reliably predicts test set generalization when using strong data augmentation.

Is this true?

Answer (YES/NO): YES